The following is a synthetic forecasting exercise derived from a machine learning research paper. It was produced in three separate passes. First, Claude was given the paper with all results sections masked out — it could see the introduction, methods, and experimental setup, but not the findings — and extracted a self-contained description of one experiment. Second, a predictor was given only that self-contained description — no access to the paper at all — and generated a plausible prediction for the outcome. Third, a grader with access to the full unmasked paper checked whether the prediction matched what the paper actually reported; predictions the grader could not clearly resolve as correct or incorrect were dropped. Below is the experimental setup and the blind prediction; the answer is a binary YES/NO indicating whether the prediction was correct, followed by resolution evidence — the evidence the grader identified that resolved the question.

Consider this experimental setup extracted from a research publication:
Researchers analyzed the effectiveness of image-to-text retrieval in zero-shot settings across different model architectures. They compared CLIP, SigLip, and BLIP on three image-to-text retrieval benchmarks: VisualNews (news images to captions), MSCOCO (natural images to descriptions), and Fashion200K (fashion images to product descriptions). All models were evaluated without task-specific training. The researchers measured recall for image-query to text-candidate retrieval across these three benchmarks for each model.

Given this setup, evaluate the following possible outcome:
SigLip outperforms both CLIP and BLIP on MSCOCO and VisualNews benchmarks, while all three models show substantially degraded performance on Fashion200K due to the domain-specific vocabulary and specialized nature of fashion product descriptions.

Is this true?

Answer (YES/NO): NO